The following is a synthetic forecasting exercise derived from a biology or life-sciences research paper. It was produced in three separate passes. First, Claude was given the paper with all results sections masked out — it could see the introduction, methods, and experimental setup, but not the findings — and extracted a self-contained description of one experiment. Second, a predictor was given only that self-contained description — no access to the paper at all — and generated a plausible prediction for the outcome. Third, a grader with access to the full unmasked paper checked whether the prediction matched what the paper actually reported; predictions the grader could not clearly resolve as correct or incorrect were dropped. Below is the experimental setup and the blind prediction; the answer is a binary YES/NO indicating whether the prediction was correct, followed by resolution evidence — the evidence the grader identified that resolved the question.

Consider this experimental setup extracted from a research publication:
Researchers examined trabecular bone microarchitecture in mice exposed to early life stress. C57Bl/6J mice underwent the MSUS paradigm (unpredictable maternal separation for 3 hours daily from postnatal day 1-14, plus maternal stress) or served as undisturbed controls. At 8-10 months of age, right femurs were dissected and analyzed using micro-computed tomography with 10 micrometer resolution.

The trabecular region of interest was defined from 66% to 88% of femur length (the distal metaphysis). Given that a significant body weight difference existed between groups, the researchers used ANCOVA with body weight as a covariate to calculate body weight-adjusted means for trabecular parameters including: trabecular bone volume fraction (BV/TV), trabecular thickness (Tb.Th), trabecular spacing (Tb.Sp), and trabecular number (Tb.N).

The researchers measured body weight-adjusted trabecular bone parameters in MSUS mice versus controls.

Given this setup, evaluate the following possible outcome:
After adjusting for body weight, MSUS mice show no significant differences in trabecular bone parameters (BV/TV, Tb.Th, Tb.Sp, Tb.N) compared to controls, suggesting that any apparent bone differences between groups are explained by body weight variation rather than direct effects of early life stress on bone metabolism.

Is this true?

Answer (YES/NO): YES